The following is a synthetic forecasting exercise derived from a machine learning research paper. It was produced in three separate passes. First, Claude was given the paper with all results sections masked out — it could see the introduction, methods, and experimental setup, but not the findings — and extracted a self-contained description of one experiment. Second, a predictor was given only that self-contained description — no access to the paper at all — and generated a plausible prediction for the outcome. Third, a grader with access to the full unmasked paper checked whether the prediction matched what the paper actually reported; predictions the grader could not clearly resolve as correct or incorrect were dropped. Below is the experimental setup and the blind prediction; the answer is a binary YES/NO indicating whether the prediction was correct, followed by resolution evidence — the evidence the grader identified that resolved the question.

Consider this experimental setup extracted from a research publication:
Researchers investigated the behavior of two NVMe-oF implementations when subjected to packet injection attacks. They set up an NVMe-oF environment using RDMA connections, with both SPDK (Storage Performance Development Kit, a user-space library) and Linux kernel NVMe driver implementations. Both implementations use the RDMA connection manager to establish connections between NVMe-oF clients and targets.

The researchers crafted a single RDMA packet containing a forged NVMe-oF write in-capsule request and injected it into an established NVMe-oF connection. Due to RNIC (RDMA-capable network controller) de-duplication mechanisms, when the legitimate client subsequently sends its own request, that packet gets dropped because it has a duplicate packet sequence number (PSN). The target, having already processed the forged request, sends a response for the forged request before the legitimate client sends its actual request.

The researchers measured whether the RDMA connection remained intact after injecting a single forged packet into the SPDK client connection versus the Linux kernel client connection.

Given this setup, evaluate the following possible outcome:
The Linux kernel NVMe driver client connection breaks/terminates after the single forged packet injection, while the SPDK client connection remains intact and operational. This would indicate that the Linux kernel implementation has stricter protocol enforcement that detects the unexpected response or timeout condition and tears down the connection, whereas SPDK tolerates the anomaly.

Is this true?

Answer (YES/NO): YES